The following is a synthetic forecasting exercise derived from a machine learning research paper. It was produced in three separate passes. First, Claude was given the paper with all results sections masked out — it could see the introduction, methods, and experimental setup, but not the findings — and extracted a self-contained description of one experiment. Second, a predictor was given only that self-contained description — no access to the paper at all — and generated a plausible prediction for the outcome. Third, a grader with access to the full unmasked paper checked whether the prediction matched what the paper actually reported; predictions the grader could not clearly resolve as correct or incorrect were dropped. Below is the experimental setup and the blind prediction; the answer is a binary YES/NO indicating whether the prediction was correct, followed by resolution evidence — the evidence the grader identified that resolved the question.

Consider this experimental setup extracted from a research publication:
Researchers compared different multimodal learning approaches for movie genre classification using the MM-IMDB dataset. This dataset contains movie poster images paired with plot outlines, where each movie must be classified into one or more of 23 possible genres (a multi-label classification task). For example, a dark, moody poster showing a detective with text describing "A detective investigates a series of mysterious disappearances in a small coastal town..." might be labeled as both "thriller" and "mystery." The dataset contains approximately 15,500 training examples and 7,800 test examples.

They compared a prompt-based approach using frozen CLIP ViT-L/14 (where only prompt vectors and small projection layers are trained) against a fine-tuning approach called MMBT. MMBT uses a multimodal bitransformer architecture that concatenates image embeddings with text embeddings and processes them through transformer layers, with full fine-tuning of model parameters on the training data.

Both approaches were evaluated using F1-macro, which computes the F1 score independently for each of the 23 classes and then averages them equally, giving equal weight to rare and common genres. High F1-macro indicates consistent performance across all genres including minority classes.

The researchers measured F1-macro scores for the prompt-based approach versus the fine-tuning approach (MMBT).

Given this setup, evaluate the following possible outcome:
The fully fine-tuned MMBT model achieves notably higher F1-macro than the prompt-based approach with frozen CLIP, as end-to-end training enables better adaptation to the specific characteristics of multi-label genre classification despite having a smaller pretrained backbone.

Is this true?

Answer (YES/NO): YES